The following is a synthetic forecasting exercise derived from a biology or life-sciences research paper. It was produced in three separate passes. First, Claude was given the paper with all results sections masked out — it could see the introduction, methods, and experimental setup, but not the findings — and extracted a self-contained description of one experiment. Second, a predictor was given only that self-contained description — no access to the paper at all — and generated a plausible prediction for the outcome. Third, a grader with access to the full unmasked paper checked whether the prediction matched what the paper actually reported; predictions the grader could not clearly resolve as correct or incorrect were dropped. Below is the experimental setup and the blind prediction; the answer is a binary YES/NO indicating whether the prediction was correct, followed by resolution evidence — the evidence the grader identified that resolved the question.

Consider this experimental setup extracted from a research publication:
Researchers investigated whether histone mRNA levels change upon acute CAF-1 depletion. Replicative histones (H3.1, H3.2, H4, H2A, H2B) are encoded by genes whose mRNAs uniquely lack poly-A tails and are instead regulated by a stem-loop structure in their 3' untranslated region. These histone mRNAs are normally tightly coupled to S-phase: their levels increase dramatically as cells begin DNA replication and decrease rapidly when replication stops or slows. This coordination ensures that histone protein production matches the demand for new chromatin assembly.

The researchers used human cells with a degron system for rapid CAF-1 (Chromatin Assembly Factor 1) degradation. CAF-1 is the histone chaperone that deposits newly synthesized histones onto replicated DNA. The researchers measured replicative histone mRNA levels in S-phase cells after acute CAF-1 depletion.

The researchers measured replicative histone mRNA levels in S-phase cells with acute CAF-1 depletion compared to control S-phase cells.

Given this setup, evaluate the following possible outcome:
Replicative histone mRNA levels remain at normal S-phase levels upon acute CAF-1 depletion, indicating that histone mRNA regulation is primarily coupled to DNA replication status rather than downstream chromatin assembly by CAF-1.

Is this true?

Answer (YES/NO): NO